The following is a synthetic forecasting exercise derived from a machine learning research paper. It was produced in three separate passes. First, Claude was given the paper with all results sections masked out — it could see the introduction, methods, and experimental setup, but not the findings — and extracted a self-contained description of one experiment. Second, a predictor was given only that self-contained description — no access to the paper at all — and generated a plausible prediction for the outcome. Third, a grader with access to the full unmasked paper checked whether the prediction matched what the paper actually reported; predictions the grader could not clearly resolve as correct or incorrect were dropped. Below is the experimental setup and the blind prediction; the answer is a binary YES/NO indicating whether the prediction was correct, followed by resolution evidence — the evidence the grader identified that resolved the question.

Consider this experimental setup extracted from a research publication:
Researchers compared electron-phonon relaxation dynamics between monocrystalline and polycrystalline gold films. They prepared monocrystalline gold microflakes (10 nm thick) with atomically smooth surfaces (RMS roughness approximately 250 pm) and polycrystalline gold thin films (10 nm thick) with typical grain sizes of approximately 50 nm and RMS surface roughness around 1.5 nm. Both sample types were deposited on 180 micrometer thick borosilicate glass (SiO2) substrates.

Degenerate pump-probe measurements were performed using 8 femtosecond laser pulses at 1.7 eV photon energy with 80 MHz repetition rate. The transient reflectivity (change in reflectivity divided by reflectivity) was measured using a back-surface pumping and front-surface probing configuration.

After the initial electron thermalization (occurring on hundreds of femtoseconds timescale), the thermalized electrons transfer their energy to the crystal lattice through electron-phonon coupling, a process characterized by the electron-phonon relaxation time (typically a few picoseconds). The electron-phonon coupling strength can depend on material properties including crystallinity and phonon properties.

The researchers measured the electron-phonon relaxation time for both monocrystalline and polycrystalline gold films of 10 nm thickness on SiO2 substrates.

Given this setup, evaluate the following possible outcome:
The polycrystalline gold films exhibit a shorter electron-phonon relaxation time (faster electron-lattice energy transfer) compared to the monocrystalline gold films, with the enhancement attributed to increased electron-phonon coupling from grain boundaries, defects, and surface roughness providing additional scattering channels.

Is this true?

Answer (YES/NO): NO